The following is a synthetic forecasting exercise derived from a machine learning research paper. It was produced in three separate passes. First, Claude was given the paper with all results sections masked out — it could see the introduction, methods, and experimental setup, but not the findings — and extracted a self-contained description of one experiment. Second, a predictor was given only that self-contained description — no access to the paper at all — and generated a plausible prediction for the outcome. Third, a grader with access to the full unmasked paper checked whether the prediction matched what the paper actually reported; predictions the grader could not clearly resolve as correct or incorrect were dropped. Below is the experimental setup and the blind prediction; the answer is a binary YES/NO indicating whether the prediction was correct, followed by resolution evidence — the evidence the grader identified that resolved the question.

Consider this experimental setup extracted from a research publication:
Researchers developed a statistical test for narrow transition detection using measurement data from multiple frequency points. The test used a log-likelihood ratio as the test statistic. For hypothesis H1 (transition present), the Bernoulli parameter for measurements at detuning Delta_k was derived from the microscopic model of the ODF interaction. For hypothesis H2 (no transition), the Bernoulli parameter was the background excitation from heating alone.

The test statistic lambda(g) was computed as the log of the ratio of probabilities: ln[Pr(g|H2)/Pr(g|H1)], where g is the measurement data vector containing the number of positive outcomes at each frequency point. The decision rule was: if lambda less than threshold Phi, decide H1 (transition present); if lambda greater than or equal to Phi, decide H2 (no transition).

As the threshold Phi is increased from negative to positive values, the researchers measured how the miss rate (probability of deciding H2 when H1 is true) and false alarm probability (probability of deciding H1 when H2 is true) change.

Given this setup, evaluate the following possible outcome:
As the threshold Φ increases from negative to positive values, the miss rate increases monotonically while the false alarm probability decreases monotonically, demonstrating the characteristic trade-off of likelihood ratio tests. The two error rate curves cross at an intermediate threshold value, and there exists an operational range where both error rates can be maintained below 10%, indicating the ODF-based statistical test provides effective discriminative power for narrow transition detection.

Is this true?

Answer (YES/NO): NO